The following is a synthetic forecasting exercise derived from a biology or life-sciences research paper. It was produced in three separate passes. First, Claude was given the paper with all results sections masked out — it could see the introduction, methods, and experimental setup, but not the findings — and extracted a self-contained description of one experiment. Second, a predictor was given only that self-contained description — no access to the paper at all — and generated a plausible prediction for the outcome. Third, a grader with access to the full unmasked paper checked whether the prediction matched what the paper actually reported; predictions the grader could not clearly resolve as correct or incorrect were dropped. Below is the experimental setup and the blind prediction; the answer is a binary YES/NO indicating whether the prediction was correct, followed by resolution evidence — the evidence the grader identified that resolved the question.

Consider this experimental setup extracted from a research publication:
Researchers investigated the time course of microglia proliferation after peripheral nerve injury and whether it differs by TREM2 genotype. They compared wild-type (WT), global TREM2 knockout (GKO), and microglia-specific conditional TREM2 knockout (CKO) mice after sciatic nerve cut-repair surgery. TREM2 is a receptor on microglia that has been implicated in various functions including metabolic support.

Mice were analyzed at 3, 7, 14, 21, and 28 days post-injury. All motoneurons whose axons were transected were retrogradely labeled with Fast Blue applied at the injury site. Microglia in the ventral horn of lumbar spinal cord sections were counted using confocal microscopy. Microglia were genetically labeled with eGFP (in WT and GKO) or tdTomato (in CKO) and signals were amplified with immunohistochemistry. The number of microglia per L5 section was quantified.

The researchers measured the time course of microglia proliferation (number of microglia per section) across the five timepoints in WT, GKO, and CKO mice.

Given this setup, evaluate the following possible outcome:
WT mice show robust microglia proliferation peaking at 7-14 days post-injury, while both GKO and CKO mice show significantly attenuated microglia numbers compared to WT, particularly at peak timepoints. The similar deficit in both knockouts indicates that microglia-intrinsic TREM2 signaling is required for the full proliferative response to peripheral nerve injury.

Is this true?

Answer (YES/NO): NO